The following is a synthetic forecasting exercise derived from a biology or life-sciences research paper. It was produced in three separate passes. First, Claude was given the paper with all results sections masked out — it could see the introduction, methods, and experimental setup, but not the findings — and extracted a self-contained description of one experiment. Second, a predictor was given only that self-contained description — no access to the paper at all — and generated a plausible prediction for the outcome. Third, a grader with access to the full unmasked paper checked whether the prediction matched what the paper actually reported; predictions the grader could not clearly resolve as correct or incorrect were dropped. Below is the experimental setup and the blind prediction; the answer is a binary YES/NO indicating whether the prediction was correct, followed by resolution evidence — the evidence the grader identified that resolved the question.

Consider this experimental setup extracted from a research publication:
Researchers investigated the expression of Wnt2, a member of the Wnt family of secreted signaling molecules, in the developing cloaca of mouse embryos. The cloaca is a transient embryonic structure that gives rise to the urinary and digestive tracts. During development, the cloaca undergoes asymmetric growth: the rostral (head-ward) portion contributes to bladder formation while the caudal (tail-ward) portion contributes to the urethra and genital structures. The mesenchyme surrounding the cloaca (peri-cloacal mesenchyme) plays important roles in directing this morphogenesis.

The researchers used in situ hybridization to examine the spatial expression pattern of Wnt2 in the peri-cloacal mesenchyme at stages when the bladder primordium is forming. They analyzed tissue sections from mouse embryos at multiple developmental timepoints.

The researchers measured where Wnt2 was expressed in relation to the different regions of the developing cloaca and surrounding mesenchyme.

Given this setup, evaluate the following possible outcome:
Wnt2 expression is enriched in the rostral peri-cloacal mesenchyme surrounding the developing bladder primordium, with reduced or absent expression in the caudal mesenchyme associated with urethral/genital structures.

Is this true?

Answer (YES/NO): YES